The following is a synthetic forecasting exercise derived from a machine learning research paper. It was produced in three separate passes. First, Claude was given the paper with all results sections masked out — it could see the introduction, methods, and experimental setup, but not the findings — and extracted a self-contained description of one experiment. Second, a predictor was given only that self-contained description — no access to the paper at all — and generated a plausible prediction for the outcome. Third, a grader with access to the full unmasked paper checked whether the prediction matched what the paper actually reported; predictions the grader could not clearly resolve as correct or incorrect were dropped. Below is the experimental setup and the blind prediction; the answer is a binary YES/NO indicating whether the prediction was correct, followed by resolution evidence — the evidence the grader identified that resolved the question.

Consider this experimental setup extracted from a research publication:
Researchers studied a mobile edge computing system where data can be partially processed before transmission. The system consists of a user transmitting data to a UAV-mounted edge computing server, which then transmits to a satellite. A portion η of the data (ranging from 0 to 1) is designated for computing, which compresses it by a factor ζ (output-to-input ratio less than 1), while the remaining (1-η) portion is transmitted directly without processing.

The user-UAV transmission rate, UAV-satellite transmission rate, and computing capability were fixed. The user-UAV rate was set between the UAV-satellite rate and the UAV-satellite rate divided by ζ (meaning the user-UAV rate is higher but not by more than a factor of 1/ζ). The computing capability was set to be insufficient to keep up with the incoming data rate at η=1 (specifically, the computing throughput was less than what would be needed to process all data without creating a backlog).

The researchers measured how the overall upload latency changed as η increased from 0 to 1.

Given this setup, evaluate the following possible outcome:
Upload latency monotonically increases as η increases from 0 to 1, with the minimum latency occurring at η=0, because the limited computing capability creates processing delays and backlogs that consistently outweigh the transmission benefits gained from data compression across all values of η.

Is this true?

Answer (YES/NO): NO